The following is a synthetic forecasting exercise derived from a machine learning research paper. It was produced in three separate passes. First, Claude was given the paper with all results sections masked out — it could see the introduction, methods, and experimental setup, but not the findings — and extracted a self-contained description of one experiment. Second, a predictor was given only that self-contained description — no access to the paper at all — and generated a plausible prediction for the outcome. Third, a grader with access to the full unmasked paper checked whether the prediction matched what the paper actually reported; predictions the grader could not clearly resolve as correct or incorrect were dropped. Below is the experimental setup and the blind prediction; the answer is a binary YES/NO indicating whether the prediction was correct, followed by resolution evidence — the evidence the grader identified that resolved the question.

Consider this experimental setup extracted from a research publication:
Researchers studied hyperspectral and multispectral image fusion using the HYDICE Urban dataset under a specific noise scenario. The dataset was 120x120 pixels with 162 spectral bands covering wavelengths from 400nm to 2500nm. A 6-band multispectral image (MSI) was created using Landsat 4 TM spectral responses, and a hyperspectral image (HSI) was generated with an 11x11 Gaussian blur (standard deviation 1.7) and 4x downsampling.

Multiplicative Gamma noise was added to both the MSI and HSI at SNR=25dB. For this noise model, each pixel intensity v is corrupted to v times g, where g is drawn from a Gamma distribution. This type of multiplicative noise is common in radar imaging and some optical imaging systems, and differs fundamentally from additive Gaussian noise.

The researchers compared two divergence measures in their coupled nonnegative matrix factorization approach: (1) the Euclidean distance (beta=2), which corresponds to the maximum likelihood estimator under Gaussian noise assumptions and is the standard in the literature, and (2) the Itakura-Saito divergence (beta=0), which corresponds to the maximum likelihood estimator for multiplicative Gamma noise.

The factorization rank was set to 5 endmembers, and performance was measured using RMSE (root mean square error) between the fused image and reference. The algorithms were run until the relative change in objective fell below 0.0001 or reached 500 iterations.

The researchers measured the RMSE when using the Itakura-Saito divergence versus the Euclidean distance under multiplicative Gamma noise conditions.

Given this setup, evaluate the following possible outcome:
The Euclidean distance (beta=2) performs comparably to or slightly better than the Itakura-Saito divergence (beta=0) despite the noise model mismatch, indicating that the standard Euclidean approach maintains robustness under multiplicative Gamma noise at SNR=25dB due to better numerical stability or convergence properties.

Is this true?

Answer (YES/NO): NO